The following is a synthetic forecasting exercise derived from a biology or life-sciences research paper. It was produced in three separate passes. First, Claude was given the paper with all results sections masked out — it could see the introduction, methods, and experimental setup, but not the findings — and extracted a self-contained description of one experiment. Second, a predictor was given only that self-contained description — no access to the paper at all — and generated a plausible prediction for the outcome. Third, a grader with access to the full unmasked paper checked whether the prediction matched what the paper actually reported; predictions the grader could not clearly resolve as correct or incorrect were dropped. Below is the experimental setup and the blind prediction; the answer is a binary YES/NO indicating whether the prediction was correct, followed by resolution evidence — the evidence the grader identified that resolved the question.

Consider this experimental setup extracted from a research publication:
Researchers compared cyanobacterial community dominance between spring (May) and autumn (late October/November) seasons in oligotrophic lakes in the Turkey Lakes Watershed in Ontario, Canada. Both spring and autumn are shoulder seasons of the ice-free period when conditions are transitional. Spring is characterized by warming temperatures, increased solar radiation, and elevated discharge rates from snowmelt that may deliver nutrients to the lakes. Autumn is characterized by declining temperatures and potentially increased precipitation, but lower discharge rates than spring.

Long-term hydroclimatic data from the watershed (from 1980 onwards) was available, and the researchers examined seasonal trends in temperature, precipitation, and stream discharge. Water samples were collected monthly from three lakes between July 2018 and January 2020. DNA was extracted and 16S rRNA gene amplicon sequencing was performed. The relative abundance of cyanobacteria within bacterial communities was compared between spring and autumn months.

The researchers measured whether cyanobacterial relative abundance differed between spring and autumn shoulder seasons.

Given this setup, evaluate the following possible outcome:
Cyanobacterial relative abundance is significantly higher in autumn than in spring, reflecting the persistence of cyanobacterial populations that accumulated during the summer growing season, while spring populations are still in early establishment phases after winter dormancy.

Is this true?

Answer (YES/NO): NO